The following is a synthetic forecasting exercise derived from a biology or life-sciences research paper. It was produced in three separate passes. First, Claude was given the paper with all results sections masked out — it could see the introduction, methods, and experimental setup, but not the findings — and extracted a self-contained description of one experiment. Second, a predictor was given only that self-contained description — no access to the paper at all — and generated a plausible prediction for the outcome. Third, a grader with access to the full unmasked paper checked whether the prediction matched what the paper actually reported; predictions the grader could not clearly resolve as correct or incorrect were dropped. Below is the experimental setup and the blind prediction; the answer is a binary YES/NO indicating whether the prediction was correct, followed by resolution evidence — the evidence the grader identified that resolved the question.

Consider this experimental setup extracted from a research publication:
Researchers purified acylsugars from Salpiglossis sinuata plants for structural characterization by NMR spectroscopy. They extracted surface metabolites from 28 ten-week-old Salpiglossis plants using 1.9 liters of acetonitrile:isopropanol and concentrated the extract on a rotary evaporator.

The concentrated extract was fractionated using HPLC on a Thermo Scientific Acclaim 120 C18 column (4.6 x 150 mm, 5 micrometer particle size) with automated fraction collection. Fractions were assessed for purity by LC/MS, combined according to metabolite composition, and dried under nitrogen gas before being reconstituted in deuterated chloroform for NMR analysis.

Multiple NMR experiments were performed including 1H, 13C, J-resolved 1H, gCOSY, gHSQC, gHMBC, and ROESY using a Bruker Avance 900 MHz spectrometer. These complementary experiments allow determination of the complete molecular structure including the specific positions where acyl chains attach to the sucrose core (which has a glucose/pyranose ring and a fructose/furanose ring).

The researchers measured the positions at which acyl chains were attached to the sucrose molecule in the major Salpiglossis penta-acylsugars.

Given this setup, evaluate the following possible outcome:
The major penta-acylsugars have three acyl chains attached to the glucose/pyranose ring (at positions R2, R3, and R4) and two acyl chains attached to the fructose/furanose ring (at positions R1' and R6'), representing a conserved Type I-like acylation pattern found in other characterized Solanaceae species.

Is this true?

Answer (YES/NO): NO